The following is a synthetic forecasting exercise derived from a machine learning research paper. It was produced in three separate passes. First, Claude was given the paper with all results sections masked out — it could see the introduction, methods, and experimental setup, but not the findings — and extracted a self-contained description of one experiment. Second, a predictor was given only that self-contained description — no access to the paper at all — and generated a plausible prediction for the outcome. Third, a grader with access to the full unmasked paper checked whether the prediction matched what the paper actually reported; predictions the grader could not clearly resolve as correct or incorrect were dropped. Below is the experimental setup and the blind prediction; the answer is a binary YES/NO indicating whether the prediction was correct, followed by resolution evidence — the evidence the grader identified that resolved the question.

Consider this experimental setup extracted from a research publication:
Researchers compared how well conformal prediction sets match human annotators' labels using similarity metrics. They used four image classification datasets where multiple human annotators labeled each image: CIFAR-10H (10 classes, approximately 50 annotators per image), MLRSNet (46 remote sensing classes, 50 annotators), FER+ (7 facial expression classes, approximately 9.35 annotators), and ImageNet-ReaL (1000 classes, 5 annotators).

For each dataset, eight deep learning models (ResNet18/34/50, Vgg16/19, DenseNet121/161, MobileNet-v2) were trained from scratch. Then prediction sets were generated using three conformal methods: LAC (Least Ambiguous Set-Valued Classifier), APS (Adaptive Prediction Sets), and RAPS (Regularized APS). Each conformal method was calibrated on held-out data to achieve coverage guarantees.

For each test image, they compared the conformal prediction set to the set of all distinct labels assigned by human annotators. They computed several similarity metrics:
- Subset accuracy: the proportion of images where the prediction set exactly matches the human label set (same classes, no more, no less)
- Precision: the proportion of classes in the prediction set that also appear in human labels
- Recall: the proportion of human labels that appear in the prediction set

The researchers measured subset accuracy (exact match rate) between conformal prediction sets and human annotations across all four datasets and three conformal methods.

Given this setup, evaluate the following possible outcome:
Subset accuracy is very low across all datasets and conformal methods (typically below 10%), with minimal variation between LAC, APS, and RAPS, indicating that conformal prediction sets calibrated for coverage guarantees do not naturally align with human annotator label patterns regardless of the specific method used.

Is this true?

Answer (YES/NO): NO